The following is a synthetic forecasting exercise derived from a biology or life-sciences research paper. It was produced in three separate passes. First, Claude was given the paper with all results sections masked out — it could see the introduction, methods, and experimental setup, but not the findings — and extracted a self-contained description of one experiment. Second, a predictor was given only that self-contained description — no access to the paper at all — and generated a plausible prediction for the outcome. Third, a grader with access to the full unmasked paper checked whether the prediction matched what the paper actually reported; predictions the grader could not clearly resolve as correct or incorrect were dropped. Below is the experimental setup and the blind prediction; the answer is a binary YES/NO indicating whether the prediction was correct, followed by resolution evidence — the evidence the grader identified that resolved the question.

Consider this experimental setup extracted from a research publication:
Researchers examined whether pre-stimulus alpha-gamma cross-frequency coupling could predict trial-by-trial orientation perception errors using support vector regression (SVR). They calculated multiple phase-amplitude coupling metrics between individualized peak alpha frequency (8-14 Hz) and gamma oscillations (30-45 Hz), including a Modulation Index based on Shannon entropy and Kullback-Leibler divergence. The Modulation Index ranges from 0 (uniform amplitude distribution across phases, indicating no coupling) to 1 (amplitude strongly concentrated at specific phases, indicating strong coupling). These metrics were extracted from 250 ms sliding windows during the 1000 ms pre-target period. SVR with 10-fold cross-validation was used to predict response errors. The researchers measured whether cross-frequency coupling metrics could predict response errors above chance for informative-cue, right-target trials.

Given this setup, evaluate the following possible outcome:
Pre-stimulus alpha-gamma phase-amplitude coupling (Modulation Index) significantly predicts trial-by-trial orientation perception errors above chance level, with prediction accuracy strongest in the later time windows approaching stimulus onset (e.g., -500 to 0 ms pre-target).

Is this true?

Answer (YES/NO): NO